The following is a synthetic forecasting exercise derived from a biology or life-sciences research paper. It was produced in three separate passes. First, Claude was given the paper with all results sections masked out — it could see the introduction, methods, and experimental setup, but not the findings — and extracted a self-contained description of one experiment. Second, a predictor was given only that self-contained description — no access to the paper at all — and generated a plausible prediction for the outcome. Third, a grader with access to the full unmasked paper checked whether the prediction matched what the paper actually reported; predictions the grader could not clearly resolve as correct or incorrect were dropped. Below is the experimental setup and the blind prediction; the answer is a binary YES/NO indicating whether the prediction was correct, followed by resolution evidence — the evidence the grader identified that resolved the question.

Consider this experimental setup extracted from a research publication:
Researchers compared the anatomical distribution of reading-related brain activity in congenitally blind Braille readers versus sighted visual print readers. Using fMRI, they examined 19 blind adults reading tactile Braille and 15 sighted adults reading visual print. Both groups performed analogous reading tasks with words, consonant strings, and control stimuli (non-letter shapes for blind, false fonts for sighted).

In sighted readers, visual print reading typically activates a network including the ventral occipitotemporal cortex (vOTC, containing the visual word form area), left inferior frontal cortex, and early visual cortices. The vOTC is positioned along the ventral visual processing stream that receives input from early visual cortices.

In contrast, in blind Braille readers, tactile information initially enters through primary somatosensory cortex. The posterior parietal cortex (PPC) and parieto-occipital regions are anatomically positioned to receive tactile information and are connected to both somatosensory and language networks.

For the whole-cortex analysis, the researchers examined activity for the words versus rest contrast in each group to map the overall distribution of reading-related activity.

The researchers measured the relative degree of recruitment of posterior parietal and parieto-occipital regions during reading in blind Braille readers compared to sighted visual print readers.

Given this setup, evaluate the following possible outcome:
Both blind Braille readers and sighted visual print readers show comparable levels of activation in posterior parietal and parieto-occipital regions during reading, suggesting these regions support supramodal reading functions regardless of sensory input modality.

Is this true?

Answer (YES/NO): NO